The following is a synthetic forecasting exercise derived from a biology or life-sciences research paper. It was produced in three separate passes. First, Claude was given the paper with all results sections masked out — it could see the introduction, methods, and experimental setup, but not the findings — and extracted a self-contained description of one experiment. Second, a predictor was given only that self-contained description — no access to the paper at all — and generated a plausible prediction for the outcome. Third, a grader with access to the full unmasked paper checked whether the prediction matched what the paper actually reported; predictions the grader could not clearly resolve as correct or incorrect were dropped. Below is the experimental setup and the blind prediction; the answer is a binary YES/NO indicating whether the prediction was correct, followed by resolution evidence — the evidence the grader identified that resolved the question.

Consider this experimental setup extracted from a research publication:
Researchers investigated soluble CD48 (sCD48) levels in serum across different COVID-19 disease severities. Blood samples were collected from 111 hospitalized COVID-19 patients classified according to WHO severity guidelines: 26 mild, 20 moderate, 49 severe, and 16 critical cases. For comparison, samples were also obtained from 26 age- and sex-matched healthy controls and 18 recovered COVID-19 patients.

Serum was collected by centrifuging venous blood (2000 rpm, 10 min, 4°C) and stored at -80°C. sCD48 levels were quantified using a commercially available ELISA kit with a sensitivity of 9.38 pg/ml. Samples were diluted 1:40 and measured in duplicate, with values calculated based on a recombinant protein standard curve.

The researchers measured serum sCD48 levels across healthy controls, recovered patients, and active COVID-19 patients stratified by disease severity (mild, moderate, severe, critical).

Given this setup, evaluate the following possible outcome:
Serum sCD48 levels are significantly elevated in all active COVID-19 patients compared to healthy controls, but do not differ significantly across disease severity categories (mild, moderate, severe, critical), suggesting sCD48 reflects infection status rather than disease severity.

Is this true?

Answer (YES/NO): YES